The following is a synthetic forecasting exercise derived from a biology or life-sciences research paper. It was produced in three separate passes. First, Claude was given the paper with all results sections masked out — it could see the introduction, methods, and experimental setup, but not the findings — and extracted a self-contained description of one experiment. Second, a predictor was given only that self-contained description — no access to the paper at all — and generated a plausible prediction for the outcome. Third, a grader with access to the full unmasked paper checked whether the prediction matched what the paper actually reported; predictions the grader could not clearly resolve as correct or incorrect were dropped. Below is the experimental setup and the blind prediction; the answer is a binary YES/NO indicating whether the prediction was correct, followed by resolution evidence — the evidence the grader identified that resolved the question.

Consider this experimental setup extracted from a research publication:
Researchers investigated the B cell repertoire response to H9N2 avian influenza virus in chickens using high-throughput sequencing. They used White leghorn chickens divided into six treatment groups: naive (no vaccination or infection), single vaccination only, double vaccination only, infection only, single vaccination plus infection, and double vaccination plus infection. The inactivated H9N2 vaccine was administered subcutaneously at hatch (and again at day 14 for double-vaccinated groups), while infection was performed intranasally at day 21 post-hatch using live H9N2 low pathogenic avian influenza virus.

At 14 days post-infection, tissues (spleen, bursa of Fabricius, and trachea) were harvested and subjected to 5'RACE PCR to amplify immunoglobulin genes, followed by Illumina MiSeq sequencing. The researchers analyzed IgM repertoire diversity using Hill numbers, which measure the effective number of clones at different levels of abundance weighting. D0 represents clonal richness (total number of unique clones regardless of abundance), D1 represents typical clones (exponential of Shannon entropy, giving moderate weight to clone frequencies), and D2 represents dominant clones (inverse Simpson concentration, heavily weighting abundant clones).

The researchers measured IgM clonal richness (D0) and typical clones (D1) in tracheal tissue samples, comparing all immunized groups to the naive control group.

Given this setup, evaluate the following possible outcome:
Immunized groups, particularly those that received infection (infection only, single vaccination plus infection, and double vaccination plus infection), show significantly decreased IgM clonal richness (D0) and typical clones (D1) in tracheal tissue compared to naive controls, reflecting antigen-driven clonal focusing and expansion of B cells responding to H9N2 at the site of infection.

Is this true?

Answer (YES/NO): NO